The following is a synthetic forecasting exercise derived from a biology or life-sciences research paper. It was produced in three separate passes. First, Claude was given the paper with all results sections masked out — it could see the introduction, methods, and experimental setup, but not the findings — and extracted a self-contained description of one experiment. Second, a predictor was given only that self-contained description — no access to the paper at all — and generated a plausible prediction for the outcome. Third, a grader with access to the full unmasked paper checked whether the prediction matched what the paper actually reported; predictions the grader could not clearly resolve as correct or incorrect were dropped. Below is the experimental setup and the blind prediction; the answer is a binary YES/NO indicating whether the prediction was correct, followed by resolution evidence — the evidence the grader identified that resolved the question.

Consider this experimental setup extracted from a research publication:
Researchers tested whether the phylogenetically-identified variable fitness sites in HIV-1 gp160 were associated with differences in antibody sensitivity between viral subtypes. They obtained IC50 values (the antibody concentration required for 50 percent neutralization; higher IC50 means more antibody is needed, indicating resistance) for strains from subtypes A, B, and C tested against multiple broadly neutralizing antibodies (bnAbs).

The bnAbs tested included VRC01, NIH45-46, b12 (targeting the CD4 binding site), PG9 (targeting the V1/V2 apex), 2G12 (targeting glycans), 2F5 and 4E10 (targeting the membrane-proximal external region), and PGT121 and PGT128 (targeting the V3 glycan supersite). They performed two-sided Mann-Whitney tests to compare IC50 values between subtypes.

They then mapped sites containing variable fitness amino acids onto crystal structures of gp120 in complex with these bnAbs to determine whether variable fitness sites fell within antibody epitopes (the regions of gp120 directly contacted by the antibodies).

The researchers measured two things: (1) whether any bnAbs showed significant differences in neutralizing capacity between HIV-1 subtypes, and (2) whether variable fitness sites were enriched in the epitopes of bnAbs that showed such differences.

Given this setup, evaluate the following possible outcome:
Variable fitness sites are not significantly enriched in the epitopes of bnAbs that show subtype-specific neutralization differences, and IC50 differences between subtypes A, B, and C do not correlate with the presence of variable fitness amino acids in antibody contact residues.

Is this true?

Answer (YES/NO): NO